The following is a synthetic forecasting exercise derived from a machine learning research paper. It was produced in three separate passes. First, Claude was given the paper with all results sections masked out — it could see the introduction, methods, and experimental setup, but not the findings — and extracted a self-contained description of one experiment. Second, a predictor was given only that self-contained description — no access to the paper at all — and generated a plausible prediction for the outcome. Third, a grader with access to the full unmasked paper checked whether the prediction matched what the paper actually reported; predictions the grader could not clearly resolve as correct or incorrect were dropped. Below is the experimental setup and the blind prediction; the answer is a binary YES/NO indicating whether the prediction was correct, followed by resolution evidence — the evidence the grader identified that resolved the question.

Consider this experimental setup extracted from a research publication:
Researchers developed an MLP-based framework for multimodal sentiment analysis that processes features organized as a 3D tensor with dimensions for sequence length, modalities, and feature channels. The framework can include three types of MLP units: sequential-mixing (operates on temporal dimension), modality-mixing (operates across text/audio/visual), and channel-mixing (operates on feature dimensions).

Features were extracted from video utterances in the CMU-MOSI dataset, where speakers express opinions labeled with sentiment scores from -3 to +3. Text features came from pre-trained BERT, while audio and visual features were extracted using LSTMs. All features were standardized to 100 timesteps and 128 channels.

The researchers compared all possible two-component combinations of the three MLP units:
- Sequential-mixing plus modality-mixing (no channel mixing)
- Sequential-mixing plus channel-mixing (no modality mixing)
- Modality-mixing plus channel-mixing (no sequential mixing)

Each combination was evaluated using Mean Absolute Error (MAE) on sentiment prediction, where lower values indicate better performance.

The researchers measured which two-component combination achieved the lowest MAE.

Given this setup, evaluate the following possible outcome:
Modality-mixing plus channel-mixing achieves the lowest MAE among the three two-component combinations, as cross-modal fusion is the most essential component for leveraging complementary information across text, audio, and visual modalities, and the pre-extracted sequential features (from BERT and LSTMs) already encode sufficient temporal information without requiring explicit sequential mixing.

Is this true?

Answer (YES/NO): NO